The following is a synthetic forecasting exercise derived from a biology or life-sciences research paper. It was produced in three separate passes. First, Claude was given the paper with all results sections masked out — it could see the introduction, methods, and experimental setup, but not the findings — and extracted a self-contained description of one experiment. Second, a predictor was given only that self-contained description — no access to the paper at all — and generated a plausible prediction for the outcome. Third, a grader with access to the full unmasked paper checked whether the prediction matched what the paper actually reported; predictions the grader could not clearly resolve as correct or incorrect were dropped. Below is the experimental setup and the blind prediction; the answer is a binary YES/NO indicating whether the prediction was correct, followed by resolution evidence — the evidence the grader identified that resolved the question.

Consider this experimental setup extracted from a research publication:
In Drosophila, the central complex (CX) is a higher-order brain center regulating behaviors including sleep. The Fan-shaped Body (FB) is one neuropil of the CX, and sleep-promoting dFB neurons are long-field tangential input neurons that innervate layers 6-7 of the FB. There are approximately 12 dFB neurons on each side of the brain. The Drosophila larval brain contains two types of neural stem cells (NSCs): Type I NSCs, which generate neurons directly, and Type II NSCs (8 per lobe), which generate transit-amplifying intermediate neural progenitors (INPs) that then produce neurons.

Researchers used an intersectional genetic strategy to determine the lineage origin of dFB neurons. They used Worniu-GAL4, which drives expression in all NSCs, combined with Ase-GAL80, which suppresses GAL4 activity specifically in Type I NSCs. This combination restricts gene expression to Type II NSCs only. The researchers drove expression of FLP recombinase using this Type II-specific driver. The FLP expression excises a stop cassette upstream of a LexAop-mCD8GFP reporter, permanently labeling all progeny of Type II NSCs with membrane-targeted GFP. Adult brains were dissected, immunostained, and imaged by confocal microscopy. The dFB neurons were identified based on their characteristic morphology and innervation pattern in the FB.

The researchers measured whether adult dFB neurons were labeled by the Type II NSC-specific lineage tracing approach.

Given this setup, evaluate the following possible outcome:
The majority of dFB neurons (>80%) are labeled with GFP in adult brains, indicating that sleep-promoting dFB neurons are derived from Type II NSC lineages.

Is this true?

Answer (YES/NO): YES